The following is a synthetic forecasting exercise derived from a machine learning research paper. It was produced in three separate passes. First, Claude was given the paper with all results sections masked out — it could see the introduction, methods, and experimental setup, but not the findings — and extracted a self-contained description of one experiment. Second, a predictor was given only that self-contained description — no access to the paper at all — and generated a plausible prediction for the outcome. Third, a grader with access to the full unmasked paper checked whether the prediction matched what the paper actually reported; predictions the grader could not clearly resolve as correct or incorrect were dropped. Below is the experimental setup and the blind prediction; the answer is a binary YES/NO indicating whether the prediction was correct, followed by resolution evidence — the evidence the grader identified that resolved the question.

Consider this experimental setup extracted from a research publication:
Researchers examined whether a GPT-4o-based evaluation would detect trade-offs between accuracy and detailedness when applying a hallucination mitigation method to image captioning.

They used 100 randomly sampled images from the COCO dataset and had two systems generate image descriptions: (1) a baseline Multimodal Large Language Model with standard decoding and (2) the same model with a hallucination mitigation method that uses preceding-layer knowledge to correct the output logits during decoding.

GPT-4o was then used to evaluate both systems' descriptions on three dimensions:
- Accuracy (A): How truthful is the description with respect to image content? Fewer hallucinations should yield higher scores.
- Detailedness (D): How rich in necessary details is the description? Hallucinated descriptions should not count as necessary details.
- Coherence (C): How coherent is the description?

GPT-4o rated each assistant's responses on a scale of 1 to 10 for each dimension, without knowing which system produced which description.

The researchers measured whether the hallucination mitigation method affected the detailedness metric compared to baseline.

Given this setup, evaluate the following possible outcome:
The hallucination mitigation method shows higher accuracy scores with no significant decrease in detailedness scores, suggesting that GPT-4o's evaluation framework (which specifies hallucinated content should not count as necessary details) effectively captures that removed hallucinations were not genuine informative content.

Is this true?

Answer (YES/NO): NO